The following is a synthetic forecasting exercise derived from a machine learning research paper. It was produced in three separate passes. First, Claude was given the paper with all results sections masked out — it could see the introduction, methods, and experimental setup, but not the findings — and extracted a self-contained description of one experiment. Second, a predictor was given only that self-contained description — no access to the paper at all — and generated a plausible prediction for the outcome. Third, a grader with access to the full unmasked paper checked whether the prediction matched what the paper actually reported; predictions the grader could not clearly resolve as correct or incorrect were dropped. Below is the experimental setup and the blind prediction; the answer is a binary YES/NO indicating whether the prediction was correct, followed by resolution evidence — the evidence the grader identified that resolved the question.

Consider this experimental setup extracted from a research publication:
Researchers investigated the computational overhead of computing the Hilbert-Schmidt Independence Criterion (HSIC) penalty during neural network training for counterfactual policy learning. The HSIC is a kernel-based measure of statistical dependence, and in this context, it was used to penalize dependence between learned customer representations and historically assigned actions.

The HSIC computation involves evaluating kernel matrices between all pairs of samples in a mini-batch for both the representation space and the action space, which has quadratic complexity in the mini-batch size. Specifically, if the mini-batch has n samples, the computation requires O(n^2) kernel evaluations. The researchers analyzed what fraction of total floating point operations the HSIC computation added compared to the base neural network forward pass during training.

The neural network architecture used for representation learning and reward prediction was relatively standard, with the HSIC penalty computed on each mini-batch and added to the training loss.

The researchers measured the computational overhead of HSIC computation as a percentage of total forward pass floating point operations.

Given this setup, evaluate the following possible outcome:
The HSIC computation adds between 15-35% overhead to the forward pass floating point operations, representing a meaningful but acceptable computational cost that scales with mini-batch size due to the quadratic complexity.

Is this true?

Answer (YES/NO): NO